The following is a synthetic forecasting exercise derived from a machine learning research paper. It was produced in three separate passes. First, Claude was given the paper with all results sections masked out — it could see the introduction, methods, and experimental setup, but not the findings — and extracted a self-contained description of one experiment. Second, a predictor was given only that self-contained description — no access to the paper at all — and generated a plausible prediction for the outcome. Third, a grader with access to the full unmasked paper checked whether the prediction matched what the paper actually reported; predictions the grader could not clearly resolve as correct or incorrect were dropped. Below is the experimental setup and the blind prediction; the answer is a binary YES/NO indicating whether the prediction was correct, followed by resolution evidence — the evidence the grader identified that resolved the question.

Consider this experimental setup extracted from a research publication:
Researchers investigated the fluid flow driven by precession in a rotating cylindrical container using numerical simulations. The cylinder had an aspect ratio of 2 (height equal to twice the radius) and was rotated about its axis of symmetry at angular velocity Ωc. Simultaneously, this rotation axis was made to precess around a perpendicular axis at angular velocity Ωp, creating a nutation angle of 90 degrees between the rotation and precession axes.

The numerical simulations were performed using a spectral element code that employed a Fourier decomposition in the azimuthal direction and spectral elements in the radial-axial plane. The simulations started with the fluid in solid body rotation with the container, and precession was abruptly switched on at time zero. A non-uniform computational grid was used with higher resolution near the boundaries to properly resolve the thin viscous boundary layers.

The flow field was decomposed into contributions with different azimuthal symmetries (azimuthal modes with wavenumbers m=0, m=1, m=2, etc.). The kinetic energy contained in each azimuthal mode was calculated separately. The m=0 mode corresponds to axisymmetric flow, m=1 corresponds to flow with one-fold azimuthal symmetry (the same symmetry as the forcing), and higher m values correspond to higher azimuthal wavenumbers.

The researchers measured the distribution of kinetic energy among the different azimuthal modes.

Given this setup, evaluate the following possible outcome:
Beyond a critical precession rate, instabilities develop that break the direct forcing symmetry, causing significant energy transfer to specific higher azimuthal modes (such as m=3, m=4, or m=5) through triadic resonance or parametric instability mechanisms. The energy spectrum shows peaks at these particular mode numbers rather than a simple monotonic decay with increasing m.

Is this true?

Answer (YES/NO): YES